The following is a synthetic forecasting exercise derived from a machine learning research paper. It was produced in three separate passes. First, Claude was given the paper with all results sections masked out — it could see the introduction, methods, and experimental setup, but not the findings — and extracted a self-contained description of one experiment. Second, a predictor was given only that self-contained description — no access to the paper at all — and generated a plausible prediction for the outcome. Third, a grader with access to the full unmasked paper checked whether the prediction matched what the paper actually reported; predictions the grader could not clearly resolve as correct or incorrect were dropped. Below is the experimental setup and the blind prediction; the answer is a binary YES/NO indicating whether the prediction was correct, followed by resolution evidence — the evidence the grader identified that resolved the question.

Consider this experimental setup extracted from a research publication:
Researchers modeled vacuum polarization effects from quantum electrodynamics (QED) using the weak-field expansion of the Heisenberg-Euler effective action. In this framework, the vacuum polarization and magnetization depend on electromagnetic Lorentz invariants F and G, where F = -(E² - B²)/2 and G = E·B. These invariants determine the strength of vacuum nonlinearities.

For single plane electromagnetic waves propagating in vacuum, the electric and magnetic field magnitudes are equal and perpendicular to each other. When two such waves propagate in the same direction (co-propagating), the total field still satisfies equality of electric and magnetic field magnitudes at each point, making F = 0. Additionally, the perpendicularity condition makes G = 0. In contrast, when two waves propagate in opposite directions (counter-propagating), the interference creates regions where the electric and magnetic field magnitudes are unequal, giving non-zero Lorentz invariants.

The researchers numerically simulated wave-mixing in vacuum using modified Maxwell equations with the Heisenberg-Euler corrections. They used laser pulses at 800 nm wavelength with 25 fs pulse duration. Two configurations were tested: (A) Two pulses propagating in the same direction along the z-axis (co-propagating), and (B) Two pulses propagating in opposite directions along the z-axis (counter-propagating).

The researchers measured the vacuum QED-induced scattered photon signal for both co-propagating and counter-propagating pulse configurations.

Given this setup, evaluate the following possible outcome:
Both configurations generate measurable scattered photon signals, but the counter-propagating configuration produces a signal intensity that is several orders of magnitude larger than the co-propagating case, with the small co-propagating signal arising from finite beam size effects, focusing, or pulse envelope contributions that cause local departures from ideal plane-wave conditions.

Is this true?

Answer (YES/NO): NO